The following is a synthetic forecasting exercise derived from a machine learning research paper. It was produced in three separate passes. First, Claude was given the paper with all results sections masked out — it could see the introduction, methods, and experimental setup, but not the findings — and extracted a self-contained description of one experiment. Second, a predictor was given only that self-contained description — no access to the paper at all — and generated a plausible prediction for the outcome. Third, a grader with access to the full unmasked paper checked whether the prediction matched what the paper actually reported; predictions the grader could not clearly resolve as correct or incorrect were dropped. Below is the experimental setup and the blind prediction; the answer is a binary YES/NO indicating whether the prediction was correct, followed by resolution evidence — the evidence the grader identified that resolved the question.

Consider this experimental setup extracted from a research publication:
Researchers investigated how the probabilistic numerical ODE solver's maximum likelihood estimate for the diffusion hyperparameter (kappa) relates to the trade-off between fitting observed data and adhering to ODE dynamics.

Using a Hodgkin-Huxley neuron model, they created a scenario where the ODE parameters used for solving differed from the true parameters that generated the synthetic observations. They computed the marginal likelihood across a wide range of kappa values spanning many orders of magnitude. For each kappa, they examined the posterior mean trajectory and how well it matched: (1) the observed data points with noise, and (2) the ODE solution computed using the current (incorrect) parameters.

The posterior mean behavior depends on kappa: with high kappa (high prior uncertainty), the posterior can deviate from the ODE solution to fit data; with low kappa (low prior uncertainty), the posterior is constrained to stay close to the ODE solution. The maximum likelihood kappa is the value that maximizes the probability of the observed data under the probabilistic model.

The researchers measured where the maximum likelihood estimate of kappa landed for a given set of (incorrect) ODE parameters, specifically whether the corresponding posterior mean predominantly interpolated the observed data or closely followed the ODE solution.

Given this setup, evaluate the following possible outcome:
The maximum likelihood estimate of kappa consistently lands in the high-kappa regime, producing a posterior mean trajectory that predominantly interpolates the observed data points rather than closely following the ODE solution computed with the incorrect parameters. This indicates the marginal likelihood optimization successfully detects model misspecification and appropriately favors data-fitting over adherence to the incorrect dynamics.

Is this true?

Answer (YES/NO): NO